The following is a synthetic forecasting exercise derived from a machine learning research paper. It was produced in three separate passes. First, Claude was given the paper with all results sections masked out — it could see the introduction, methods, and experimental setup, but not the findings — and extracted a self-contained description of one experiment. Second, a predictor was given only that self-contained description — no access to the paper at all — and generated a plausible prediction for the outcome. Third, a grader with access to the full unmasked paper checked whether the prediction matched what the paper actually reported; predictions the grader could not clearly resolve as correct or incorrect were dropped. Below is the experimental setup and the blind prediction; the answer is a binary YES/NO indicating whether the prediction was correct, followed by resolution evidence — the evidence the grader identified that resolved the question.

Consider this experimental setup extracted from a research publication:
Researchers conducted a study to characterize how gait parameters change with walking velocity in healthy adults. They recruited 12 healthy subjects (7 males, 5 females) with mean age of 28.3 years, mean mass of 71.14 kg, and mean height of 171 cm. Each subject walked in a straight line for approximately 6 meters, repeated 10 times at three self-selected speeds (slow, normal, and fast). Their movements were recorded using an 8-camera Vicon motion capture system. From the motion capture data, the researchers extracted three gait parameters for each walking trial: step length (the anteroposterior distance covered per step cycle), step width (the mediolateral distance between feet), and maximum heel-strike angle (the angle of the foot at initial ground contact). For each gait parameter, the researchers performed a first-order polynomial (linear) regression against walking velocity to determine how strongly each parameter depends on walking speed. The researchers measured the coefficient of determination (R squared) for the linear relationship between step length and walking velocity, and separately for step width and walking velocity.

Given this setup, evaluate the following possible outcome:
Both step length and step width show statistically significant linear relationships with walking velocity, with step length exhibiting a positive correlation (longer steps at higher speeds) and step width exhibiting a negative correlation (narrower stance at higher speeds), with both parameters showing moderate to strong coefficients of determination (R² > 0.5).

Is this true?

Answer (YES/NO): NO